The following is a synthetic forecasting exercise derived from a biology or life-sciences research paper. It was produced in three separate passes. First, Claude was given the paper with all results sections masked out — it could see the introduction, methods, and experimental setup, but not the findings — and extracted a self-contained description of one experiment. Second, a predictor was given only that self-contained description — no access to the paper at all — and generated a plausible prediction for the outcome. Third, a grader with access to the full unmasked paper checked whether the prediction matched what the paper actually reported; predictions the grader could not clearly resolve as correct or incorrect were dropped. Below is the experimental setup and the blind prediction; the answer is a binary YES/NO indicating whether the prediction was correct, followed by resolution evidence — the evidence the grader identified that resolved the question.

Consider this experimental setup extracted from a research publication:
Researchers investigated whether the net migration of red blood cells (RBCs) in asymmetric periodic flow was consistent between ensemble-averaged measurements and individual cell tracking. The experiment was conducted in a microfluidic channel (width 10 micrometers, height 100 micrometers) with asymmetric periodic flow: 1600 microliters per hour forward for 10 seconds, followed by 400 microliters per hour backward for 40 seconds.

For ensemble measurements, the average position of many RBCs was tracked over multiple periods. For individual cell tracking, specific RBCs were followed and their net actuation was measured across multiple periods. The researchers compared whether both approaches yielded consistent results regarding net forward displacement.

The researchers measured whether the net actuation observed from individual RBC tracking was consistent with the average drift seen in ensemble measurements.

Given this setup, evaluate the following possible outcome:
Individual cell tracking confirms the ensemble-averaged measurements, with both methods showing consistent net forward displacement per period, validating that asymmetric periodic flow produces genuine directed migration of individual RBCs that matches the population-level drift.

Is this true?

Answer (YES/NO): YES